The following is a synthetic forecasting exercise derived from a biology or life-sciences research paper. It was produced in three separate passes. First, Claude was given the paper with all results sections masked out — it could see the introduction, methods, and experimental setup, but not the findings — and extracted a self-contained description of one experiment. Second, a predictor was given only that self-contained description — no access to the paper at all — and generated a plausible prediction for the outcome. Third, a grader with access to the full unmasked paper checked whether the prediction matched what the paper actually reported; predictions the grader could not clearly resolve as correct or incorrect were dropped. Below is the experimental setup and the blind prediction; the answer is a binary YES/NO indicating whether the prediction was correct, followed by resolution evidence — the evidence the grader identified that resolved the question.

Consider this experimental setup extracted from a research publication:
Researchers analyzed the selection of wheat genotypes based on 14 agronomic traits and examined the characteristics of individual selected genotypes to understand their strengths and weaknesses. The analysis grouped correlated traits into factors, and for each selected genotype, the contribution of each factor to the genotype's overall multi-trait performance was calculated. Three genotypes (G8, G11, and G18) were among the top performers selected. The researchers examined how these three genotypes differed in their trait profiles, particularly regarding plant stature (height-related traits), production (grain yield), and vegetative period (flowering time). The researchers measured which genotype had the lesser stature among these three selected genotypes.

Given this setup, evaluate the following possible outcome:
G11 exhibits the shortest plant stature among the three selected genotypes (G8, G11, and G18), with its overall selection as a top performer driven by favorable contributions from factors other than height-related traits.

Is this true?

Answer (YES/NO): NO